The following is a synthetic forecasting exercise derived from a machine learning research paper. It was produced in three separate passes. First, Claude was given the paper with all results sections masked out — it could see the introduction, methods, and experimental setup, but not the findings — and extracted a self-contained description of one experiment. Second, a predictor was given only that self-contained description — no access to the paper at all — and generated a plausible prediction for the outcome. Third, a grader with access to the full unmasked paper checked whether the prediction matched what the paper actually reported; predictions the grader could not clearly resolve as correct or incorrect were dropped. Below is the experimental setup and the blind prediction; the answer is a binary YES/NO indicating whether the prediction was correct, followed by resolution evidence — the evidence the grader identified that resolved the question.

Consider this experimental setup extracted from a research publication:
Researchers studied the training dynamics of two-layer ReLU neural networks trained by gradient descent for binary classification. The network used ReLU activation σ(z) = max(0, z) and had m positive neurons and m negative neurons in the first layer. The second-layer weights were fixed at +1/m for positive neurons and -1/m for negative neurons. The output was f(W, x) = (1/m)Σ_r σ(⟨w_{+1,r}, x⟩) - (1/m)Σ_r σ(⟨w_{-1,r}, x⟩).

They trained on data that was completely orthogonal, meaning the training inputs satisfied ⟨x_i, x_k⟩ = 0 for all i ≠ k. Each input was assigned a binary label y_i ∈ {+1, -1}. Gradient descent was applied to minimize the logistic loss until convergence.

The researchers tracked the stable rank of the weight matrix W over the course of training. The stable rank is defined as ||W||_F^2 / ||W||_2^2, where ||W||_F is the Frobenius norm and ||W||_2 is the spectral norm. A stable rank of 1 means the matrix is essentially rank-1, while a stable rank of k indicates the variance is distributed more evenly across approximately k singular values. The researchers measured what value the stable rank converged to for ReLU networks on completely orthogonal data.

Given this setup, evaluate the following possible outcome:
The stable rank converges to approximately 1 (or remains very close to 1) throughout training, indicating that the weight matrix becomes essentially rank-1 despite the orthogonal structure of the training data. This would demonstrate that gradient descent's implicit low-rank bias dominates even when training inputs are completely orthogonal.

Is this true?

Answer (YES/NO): NO